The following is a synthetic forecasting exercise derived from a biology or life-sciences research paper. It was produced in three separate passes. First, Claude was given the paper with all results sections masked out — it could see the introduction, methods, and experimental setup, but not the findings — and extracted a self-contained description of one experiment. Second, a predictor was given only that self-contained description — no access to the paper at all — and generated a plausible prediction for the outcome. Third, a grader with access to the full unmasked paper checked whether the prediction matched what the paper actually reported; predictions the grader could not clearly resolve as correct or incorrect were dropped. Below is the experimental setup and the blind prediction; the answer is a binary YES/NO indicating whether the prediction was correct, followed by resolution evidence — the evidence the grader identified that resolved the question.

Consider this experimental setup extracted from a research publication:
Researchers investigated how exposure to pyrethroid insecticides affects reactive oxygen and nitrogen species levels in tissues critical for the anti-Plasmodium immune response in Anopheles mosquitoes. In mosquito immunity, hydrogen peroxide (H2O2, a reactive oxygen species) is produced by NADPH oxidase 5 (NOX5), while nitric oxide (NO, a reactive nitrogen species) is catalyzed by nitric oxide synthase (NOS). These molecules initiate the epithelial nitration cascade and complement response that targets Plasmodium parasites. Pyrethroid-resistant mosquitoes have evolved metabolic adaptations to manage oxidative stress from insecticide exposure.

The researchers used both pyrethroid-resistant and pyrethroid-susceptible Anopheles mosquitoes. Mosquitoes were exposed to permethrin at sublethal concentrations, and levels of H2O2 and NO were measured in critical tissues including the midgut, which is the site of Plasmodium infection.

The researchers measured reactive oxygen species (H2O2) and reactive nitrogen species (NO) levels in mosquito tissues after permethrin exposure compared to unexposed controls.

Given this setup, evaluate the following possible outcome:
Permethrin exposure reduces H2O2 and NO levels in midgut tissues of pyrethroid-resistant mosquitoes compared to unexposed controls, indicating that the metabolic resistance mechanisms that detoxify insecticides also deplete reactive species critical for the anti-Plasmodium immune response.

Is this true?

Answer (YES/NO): NO